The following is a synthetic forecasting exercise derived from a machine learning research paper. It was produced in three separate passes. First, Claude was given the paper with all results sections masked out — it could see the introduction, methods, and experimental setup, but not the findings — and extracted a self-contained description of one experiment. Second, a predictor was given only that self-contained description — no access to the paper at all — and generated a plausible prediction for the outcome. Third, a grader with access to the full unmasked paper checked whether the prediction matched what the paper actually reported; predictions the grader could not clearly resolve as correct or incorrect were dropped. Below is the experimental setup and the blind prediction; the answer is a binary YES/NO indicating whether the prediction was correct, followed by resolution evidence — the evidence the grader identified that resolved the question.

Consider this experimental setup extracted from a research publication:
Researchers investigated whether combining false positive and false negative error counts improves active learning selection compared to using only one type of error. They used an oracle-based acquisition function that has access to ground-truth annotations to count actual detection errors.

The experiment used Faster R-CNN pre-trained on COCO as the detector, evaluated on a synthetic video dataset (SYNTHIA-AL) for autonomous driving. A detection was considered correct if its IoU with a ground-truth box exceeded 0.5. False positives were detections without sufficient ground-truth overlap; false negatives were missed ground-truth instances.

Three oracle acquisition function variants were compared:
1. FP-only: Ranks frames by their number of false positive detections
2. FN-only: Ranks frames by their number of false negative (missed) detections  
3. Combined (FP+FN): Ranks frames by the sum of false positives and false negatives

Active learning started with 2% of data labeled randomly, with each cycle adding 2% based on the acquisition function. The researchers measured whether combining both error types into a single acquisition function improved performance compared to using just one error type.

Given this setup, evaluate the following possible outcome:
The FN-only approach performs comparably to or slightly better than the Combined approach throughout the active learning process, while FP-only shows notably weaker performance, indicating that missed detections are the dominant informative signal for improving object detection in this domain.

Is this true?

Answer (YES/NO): NO